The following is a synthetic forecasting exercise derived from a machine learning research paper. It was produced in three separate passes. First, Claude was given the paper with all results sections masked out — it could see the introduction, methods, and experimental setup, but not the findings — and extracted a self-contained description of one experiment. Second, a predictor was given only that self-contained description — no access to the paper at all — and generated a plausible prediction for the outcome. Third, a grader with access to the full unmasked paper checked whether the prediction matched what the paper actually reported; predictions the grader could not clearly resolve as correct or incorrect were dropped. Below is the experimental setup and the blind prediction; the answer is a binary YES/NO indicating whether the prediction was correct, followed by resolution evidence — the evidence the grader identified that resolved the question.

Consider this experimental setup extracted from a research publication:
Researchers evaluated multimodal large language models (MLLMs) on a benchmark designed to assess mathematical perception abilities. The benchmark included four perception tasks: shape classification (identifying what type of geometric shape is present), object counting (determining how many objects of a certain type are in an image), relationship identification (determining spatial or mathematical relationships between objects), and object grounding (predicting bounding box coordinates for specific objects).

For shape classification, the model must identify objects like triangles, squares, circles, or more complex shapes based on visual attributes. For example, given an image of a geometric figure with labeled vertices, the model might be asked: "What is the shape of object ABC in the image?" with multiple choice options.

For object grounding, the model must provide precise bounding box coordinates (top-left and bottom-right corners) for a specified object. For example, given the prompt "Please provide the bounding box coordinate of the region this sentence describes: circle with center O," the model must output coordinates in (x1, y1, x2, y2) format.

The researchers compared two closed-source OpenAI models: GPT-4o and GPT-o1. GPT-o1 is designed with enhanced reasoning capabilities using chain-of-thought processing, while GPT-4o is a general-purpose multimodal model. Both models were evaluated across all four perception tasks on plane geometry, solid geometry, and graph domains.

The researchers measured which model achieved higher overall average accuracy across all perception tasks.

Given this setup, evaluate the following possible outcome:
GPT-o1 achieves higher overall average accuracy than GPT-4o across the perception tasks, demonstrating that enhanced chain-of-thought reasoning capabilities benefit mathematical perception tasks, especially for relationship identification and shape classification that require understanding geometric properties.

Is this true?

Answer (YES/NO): NO